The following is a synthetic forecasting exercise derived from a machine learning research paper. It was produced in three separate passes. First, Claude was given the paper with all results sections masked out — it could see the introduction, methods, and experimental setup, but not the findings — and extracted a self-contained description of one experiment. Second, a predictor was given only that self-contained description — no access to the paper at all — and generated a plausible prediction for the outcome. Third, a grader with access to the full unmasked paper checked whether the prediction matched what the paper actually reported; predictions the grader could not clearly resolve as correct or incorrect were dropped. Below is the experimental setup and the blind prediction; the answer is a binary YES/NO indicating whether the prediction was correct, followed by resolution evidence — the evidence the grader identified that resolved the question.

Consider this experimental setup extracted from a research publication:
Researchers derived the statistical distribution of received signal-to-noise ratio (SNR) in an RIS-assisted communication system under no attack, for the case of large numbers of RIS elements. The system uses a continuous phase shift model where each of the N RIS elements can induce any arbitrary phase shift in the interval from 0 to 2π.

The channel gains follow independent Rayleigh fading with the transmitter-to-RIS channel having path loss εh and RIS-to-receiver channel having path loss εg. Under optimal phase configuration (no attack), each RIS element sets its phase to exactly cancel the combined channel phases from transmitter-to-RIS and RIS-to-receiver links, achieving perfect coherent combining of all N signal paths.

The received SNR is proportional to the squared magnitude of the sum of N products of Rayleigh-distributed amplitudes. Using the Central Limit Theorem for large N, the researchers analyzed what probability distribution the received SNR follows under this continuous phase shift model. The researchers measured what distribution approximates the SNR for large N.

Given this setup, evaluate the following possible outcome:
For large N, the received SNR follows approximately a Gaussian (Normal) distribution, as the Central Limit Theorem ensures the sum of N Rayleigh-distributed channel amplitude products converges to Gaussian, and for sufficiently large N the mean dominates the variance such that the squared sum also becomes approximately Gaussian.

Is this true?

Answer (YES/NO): NO